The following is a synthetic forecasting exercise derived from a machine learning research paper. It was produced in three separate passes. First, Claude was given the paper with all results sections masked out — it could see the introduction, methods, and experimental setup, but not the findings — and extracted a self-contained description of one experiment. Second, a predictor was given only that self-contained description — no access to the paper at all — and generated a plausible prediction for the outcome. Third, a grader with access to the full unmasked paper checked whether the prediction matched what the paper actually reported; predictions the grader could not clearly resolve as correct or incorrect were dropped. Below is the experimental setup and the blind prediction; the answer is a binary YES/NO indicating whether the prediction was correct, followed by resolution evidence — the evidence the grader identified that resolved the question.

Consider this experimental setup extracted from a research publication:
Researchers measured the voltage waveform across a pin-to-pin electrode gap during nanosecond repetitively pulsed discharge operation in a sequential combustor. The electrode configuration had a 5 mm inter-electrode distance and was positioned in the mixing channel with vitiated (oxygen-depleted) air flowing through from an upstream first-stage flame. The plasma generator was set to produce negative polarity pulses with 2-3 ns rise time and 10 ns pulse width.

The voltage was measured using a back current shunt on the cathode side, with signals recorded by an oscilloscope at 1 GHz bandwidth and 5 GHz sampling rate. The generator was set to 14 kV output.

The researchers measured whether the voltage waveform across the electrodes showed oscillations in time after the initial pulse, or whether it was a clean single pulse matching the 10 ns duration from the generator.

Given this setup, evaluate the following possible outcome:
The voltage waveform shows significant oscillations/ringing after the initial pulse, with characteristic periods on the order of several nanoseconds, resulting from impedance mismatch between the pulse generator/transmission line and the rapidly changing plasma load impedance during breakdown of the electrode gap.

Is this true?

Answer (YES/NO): YES